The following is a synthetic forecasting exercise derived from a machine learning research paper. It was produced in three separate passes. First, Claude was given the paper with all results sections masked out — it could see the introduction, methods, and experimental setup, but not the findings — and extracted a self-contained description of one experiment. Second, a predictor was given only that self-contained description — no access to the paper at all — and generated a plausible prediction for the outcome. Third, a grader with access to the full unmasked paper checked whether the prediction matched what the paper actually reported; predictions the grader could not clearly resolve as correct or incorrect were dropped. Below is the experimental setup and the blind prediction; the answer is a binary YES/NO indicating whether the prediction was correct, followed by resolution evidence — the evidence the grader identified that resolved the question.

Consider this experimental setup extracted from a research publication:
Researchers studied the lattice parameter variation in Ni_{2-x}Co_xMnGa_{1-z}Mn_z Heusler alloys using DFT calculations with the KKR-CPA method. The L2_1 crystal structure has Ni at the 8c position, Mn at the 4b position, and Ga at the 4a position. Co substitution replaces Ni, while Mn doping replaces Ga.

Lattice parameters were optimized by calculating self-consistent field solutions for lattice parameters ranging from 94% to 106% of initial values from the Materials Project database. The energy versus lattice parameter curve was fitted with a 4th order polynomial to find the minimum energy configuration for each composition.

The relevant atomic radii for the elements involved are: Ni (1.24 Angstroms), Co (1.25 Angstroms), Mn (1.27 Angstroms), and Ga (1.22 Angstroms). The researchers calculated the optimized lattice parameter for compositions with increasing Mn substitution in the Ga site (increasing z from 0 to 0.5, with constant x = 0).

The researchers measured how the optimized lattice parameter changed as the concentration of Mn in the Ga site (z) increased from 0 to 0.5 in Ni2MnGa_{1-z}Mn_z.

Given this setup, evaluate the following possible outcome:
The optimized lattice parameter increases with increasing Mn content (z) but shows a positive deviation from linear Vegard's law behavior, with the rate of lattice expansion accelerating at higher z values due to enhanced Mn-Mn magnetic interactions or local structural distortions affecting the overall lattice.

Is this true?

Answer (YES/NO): NO